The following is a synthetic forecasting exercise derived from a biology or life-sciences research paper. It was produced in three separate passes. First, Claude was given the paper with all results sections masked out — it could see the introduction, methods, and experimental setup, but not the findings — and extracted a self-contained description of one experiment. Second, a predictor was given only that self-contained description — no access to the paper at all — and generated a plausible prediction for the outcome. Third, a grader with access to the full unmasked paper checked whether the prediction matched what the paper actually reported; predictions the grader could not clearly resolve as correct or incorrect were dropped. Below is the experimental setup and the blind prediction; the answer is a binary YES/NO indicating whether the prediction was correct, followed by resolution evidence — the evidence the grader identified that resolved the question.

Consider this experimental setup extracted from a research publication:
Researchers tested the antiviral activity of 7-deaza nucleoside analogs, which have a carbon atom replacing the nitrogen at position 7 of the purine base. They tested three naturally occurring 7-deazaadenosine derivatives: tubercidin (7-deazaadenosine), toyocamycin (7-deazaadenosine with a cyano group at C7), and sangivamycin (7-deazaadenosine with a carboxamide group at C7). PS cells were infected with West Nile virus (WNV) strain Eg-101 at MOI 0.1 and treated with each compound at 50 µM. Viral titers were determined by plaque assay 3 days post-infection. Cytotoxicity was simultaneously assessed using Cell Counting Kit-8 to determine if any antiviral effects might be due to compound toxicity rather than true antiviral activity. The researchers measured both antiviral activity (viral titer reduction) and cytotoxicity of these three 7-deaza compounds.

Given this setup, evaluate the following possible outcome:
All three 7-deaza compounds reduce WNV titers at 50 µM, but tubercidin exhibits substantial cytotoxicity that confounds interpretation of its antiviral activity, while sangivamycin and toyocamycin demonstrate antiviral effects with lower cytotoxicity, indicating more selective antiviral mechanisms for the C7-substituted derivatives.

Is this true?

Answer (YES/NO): NO